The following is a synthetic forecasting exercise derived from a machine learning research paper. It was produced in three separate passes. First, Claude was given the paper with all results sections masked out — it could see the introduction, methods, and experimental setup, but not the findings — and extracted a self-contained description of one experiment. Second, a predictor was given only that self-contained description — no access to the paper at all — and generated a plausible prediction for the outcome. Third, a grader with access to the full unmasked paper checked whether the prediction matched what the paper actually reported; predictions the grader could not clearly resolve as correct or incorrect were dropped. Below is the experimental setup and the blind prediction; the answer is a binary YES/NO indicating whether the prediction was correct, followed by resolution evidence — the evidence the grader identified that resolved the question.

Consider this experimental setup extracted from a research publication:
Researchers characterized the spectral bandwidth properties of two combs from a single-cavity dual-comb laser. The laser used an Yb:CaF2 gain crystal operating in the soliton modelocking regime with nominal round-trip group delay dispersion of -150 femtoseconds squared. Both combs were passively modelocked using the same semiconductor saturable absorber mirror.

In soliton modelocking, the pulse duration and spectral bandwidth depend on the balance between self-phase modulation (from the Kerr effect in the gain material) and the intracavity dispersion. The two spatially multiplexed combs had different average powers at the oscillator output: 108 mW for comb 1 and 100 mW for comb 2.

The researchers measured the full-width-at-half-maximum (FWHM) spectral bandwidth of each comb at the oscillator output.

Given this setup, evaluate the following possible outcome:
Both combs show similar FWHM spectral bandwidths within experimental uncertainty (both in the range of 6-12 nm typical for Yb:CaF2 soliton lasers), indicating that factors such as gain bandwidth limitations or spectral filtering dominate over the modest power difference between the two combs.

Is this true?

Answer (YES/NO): NO